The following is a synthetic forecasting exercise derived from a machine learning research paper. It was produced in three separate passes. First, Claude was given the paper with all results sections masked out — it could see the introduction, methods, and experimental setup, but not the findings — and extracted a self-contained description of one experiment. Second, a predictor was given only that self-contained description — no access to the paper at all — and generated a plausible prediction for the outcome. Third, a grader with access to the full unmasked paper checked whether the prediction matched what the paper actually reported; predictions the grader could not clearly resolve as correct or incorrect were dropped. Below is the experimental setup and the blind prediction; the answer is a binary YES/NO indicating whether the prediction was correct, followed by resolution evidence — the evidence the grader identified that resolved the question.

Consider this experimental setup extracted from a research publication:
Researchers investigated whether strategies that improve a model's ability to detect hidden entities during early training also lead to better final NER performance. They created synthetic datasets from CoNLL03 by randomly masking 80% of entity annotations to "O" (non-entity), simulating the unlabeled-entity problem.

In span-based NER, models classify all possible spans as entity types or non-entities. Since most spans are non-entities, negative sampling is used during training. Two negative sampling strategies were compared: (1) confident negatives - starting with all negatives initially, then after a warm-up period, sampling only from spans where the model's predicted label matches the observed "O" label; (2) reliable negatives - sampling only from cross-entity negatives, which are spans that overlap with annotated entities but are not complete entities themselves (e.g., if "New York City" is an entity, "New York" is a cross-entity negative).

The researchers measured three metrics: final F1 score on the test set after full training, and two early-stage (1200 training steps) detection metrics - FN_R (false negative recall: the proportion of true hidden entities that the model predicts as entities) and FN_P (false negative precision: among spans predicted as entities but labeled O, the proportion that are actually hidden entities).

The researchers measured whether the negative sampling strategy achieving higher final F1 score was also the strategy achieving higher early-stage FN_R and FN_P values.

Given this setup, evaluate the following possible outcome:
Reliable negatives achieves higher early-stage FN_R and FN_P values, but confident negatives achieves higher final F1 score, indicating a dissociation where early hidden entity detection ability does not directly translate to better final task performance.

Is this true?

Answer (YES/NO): YES